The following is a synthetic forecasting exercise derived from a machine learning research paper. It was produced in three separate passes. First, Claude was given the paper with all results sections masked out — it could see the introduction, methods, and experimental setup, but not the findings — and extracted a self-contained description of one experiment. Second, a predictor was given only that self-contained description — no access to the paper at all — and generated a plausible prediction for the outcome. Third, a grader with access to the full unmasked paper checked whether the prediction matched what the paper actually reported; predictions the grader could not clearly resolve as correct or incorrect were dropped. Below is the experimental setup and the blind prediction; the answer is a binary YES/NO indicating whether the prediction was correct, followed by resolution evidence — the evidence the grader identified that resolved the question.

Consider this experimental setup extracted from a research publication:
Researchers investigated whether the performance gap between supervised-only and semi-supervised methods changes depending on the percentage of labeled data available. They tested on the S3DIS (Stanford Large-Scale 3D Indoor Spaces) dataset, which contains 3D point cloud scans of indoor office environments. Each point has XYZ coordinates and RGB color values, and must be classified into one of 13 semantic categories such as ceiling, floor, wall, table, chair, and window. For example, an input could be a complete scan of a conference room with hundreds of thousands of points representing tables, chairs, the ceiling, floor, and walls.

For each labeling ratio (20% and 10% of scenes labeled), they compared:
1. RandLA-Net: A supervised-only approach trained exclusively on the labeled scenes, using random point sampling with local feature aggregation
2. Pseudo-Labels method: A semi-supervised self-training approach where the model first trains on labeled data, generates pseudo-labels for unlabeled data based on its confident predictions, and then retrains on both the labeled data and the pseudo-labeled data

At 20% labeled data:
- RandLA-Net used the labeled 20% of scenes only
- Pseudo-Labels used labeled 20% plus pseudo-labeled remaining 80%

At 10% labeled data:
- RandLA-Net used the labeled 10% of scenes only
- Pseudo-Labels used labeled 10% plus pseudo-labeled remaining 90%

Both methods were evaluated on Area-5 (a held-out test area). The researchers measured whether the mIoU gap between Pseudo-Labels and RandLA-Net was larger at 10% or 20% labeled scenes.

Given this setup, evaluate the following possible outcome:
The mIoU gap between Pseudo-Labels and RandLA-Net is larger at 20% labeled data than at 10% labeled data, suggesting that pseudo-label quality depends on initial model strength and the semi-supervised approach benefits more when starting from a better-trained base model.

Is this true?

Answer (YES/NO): NO